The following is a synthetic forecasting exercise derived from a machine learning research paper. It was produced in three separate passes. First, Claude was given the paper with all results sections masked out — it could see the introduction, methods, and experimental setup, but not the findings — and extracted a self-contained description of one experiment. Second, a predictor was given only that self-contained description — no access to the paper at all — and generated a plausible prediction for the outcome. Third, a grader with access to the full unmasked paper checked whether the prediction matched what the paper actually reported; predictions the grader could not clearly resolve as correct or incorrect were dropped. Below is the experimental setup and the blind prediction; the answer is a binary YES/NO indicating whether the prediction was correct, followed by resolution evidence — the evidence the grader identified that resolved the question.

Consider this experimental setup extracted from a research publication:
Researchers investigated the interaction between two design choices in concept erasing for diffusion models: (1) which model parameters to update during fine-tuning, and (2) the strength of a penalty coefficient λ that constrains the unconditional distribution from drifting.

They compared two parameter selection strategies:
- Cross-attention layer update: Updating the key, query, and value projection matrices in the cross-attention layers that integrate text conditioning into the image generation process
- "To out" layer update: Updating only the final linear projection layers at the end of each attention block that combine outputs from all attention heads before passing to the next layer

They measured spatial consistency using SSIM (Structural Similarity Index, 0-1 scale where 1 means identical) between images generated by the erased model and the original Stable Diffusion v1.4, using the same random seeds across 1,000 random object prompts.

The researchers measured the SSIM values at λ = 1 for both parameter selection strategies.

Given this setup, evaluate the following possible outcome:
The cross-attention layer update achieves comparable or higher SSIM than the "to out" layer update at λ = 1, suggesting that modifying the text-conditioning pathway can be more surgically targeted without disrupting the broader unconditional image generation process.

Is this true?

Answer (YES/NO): NO